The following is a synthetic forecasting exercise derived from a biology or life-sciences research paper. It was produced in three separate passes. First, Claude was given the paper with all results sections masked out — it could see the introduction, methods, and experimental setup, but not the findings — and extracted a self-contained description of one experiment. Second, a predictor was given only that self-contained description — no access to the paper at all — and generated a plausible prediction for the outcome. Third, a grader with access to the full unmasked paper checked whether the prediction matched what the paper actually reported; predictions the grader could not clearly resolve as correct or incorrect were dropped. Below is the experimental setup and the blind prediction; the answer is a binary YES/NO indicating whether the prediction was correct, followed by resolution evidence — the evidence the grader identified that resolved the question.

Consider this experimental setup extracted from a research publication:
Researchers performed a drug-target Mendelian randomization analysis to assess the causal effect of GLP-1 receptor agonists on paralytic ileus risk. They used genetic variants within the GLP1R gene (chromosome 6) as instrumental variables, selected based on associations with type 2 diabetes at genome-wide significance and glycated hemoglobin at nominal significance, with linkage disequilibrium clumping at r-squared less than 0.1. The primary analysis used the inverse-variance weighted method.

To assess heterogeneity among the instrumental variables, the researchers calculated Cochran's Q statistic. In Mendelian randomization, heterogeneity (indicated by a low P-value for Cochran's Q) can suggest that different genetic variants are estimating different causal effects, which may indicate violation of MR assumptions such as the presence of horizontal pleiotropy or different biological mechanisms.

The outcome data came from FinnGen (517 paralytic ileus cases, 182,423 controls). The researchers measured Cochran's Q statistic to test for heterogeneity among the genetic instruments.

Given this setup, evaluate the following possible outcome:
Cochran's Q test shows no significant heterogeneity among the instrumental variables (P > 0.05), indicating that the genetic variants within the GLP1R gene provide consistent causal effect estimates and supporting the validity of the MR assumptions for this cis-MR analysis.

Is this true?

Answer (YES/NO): YES